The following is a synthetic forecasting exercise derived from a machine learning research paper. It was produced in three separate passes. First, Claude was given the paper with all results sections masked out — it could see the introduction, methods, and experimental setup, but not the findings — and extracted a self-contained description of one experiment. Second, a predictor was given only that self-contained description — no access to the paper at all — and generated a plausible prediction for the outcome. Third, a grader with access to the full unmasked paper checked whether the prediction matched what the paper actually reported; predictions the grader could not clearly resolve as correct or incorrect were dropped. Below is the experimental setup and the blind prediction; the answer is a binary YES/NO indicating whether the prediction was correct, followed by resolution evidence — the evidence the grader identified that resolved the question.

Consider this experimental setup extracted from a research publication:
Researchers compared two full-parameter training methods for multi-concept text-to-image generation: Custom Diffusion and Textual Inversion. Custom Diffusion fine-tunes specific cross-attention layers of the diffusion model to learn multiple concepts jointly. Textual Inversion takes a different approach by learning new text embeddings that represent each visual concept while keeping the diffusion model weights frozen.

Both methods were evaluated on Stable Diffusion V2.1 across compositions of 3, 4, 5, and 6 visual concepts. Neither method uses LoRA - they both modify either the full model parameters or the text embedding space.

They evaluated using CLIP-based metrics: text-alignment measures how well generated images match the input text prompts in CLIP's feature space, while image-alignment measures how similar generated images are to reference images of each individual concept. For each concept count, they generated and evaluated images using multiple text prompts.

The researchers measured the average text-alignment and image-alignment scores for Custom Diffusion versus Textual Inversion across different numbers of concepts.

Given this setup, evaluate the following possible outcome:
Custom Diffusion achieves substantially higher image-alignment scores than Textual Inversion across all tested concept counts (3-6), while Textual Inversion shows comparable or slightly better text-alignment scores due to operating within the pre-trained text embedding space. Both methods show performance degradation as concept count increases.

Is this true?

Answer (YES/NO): NO